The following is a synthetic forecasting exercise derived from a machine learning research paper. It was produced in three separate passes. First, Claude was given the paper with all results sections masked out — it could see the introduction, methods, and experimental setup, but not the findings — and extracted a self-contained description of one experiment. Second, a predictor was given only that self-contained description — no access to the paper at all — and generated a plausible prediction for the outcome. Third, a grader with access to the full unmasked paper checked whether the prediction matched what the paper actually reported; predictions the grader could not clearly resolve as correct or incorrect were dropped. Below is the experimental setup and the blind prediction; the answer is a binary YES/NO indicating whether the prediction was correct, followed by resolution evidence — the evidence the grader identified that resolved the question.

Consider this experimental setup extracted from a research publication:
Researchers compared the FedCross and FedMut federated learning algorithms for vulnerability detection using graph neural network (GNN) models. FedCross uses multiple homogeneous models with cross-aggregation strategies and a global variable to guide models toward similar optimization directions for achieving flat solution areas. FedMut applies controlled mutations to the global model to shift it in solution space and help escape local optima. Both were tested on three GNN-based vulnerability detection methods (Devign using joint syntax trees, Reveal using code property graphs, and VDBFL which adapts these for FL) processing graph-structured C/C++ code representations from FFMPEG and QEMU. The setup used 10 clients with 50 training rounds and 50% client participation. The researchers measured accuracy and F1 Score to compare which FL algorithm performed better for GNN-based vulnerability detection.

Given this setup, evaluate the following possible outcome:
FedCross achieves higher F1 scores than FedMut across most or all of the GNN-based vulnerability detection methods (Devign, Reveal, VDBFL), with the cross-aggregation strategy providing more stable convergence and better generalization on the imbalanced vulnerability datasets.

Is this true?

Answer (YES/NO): YES